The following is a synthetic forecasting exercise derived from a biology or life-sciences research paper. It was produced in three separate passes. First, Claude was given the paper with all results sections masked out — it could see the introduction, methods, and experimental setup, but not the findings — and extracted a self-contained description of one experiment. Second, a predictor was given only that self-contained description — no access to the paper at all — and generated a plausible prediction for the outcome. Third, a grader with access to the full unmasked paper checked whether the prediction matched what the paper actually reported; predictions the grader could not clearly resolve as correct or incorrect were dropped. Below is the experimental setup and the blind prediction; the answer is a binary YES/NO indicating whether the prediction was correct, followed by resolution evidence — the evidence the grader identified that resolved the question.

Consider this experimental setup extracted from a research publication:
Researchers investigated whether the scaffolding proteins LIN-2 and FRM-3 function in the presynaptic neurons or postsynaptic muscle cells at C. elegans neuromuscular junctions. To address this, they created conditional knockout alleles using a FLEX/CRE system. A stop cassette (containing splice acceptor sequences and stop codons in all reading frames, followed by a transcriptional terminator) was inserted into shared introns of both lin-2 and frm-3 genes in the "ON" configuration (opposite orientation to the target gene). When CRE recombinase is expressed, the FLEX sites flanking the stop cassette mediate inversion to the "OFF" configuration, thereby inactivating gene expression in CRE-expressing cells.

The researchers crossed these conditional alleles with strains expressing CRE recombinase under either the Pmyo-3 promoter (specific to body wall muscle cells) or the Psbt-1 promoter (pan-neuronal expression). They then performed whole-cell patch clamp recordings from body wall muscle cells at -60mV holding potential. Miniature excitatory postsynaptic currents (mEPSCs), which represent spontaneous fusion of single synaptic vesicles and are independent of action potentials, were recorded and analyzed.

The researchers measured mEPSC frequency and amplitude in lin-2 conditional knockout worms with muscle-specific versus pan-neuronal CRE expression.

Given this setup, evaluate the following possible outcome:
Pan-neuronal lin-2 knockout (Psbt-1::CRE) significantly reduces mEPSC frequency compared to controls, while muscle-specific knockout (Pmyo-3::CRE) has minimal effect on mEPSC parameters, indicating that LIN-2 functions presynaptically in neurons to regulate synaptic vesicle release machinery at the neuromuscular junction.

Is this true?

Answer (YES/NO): NO